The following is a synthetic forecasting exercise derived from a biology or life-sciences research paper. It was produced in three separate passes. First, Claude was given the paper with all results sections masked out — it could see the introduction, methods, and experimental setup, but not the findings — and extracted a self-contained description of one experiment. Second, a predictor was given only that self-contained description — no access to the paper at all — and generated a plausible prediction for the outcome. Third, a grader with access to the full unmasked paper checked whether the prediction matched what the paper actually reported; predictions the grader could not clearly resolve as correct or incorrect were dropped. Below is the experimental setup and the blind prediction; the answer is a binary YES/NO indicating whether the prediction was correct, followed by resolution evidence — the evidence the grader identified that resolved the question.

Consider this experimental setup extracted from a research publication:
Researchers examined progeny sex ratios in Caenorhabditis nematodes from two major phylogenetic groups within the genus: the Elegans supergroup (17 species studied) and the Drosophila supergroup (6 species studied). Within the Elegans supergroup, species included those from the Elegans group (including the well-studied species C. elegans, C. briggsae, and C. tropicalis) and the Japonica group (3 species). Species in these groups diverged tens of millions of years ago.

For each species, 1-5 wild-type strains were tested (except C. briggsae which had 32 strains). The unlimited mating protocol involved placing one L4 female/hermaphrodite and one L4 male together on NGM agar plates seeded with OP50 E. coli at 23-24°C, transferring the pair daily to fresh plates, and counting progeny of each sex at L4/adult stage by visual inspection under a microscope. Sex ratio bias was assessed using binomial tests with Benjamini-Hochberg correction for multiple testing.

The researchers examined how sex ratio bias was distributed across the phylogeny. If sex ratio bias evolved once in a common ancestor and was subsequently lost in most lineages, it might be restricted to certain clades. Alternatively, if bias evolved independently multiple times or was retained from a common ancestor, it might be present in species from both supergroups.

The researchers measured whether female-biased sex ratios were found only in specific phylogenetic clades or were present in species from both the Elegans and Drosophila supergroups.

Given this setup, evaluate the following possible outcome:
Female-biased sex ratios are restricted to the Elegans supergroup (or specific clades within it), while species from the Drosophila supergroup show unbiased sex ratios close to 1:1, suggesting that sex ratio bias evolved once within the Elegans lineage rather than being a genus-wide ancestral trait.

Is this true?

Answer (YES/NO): NO